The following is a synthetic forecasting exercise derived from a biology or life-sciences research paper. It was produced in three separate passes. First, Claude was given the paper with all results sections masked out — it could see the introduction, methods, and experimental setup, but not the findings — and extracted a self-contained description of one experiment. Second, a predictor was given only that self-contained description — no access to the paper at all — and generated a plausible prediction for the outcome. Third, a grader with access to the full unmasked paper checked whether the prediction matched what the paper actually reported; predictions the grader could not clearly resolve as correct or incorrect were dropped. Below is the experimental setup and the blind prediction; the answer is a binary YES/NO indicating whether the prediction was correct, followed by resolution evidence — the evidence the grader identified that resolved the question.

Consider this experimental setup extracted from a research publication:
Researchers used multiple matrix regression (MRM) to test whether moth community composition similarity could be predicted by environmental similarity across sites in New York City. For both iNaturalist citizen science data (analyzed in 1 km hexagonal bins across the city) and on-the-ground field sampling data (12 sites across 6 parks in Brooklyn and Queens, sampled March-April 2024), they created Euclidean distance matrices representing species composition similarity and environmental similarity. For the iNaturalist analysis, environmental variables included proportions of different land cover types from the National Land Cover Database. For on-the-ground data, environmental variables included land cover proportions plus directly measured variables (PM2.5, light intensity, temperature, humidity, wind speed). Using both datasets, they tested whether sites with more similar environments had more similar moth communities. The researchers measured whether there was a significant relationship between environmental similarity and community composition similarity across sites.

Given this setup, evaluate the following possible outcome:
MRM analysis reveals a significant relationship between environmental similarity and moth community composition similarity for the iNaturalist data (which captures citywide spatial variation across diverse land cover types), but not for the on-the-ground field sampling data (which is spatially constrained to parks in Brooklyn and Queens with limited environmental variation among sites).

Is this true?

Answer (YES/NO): NO